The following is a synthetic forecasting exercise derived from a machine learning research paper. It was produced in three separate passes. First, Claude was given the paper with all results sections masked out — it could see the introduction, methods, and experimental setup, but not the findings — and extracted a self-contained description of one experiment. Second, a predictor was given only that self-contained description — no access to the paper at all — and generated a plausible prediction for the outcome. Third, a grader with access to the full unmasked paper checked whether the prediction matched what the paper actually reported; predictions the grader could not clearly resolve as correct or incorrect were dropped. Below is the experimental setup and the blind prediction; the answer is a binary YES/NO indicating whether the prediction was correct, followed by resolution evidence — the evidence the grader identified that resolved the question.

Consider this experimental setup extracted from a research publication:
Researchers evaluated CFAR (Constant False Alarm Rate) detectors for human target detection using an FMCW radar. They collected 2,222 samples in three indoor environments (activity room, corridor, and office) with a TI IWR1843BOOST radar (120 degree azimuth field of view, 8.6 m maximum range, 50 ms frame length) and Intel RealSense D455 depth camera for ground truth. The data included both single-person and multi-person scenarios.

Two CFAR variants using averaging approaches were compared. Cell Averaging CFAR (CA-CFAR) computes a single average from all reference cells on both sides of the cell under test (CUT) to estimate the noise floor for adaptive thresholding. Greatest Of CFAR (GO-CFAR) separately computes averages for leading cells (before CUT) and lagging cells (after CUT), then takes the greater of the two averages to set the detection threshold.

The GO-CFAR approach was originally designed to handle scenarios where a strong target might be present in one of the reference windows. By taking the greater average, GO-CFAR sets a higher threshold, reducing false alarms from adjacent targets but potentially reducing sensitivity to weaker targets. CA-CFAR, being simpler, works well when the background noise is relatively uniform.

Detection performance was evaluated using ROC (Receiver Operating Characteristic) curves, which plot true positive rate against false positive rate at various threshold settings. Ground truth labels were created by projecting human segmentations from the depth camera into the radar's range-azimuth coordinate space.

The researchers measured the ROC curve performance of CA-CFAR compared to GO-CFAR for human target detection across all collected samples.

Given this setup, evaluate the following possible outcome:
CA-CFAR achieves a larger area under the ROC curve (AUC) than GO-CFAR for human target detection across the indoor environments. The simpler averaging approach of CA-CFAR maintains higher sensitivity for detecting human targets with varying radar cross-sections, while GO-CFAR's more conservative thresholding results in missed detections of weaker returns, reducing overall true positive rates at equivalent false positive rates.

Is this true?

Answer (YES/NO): YES